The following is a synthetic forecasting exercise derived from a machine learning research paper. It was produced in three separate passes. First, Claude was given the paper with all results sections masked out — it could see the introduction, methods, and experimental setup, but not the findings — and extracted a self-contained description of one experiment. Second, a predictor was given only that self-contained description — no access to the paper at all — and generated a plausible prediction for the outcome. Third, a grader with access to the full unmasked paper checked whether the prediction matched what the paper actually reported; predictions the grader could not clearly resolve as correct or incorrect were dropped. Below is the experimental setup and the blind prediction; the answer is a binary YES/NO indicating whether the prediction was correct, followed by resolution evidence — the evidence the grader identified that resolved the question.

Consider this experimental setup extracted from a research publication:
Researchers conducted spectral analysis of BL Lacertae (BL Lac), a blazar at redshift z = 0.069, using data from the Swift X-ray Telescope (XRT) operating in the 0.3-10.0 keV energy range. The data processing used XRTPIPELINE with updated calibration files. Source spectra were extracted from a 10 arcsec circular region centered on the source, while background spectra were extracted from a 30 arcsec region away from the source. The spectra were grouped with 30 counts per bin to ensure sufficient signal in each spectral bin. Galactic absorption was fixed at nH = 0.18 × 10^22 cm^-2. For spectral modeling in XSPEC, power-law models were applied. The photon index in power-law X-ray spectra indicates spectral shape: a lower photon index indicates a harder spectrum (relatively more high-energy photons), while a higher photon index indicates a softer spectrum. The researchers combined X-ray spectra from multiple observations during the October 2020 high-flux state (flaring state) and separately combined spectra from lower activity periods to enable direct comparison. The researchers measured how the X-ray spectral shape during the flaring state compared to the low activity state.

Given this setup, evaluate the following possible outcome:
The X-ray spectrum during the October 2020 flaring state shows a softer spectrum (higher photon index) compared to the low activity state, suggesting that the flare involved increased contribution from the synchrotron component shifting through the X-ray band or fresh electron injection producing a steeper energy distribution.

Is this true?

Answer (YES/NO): YES